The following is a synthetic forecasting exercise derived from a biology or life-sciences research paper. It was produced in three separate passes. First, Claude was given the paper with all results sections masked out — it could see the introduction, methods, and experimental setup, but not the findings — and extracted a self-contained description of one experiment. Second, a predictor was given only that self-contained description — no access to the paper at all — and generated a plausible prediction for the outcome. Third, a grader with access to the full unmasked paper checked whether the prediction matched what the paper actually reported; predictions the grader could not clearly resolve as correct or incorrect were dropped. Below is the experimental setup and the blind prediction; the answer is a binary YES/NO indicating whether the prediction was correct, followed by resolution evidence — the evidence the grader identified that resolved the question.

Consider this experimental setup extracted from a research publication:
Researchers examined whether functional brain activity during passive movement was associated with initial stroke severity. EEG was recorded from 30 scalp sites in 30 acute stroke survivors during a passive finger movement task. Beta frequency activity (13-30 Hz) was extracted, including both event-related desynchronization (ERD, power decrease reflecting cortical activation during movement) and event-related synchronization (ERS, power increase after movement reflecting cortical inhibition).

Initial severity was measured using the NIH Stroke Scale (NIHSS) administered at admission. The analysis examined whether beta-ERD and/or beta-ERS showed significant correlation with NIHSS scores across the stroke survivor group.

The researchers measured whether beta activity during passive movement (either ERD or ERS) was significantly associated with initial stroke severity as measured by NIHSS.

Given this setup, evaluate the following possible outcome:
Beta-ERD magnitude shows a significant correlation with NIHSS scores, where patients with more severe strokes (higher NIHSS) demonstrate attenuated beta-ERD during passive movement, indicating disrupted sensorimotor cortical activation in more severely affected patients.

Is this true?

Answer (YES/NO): NO